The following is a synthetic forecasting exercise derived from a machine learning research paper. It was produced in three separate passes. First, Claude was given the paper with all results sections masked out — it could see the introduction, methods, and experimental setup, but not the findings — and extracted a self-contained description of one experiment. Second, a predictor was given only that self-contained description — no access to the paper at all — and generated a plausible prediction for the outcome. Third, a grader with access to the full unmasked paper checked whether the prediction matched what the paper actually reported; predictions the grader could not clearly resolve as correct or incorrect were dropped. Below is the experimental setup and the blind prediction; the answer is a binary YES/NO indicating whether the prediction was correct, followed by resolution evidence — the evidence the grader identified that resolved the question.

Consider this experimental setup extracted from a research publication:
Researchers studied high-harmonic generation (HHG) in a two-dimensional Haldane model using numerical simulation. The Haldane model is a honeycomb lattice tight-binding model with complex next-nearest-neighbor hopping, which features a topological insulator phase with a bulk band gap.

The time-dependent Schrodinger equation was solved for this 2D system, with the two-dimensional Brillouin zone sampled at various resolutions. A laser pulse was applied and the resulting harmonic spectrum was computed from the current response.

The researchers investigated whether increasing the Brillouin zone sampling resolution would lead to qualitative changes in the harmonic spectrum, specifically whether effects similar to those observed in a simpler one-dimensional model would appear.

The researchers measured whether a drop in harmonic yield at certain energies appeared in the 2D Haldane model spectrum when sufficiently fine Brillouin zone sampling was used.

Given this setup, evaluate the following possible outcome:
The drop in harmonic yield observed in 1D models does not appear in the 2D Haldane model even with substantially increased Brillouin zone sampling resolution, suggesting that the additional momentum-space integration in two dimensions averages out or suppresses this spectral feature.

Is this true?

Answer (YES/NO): NO